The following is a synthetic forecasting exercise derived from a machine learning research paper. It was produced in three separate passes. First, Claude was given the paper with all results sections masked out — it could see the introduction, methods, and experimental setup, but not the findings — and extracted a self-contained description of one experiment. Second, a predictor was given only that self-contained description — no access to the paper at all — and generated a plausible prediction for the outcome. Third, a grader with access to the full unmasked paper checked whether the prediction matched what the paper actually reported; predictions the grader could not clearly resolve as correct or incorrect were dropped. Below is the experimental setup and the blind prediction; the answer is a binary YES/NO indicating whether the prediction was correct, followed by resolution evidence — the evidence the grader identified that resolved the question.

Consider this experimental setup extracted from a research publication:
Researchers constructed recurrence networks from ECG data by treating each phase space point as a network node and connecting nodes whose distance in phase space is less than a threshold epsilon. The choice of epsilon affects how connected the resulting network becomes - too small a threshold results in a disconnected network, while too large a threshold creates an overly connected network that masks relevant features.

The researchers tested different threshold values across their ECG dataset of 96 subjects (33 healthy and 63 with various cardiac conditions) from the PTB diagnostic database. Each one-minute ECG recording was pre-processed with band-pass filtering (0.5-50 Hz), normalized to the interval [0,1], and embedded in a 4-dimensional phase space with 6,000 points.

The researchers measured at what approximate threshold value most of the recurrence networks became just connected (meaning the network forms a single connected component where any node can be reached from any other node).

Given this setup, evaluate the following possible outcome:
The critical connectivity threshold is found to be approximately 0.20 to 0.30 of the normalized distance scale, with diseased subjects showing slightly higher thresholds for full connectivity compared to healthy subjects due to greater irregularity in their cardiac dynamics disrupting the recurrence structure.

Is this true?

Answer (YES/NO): NO